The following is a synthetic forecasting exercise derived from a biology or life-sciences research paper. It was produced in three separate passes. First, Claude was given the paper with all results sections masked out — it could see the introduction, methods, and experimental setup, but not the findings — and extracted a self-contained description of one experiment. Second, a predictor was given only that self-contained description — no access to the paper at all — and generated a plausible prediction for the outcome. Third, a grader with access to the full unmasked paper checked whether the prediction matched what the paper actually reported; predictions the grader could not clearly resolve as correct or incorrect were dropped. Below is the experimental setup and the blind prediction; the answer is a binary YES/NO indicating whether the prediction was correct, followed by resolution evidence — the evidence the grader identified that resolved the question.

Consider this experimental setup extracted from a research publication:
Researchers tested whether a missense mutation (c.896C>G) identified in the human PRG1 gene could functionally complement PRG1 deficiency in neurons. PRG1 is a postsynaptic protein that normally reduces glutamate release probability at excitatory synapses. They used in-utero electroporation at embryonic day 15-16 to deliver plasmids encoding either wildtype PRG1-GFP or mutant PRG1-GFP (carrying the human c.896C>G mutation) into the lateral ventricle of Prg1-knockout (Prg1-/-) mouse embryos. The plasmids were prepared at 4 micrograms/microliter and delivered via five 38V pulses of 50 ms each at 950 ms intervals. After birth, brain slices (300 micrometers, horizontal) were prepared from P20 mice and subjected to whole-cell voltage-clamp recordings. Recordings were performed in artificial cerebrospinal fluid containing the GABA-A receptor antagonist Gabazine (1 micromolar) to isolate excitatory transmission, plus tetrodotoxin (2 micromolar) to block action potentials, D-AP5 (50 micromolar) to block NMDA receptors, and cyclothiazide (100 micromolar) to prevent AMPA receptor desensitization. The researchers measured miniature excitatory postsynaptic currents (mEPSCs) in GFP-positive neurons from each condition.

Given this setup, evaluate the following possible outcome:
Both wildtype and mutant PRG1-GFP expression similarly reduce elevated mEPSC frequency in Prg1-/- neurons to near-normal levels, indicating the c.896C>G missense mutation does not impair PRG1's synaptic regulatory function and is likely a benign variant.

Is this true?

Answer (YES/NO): NO